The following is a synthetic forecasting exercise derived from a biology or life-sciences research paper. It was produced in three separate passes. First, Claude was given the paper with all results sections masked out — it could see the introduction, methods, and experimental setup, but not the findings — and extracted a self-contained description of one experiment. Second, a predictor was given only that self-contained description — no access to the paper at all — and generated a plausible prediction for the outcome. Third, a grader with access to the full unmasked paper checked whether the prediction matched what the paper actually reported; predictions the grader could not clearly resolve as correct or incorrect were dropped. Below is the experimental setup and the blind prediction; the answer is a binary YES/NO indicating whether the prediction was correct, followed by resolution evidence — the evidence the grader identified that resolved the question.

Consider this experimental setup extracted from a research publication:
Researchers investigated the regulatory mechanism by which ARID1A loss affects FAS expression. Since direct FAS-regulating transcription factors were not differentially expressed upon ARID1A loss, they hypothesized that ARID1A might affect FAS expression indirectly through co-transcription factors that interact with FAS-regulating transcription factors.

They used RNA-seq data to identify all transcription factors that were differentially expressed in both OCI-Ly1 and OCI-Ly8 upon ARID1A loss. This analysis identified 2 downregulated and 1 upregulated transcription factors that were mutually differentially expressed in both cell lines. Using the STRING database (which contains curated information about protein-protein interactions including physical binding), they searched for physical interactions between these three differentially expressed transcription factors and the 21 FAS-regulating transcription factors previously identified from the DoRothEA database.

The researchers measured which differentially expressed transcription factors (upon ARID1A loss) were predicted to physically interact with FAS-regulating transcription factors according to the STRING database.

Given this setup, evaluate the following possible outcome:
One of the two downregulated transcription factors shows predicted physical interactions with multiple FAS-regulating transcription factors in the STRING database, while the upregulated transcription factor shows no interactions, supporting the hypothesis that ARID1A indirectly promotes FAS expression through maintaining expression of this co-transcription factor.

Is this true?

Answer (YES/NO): YES